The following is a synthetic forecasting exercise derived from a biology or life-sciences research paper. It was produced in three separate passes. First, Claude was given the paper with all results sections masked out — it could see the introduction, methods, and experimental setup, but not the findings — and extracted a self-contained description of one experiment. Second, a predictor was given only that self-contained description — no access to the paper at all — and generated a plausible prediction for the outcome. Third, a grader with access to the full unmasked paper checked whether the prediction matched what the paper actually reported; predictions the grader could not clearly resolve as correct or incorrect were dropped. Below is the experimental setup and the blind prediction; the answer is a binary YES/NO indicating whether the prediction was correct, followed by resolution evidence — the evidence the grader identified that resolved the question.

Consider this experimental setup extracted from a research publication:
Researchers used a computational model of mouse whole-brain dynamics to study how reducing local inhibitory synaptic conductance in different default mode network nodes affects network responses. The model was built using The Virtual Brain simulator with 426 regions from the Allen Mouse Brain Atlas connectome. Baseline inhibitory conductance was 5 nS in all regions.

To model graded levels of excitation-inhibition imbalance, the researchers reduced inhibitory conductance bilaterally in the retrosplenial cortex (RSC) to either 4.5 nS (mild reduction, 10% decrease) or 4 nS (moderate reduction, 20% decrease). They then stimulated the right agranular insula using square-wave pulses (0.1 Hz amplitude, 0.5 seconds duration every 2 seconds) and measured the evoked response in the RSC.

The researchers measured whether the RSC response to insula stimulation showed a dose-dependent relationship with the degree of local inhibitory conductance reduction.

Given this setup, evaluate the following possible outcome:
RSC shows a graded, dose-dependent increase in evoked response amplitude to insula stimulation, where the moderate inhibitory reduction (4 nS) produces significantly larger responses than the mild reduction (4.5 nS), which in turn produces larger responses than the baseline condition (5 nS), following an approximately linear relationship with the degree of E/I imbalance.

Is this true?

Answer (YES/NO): NO